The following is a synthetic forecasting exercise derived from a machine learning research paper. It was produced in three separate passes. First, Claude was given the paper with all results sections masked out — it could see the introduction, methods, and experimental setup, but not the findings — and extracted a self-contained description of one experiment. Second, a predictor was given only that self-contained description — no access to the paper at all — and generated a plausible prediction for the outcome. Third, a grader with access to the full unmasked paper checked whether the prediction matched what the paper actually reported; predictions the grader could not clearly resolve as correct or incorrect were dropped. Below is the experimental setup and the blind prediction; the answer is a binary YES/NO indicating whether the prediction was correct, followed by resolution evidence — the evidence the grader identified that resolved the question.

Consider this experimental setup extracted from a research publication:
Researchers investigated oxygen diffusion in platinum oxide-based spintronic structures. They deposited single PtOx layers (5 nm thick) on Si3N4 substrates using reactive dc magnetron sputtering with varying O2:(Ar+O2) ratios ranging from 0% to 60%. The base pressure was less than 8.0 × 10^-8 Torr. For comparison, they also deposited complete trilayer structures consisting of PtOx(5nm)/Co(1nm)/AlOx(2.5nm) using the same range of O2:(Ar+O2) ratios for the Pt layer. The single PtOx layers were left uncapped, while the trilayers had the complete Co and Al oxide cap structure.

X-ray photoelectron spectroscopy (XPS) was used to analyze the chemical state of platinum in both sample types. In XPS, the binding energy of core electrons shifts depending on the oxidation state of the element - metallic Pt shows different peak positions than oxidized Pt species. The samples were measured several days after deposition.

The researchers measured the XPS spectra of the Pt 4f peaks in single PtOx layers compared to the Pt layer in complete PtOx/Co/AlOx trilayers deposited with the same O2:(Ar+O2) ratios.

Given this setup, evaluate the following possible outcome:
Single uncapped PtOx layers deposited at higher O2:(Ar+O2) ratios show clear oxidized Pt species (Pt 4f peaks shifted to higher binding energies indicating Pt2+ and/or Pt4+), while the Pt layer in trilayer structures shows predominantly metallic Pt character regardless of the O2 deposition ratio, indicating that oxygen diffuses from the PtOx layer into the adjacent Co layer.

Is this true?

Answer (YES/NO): YES